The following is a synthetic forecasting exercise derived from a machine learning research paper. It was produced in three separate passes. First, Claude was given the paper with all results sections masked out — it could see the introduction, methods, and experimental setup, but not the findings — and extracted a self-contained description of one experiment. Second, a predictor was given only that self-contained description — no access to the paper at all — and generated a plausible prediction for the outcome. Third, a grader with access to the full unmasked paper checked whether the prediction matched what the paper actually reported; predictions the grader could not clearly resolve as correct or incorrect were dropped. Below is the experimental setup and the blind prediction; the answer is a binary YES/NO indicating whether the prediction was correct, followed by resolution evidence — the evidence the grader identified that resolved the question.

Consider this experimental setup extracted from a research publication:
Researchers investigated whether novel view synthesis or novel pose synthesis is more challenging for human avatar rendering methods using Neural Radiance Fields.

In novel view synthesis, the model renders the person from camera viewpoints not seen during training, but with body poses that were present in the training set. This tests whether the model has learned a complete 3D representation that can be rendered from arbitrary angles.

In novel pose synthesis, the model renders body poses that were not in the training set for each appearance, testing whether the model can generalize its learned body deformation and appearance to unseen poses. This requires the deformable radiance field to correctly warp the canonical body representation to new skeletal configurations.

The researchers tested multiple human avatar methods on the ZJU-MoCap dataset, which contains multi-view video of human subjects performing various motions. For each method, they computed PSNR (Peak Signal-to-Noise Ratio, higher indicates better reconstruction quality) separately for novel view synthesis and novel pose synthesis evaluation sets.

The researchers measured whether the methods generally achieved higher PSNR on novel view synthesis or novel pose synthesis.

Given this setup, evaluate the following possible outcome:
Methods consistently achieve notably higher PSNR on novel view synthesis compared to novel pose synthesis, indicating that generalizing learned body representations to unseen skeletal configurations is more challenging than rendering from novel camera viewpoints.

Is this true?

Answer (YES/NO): NO